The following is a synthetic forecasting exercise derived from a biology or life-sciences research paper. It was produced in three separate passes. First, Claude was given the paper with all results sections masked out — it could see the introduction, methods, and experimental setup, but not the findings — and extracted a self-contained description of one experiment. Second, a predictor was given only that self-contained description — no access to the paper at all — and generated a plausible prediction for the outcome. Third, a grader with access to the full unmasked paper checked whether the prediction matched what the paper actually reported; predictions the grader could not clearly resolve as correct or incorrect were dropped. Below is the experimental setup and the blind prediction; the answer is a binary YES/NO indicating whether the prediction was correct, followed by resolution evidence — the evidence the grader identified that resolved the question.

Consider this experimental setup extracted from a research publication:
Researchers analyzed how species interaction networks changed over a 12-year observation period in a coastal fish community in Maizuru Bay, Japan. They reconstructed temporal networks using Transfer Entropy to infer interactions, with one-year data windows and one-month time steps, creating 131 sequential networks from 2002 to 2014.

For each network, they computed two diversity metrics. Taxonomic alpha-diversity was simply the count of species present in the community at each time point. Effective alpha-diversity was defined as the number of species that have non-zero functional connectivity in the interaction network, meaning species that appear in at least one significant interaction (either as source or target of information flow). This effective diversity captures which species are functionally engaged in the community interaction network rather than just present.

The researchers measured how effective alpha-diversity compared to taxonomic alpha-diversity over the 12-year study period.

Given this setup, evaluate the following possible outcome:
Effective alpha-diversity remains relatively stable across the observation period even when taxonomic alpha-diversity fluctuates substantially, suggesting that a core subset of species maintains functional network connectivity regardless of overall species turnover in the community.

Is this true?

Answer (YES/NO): NO